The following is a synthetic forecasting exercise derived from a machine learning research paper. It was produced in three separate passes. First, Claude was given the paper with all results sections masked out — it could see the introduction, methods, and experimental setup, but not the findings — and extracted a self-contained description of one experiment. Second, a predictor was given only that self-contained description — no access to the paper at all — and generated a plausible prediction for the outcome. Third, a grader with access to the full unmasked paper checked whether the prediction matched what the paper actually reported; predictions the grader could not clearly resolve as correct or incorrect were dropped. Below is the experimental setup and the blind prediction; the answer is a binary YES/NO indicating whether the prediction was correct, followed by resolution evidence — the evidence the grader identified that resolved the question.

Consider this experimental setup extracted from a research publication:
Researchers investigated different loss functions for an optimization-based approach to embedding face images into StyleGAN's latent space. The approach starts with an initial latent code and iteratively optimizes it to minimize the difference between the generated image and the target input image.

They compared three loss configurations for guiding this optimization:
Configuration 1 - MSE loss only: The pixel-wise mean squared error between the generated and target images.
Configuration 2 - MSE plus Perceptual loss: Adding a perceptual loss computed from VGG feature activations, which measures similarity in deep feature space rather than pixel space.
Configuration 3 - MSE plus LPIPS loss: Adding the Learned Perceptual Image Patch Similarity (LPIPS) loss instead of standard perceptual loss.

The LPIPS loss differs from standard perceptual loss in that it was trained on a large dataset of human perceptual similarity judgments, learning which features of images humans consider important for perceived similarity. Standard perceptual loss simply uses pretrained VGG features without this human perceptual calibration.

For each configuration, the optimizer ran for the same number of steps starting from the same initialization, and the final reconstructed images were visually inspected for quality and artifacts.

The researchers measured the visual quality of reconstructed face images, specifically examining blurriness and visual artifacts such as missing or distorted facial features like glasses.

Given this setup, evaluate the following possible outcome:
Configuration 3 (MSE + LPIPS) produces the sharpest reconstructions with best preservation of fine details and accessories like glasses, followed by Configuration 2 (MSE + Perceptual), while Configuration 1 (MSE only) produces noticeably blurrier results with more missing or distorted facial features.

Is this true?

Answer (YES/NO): YES